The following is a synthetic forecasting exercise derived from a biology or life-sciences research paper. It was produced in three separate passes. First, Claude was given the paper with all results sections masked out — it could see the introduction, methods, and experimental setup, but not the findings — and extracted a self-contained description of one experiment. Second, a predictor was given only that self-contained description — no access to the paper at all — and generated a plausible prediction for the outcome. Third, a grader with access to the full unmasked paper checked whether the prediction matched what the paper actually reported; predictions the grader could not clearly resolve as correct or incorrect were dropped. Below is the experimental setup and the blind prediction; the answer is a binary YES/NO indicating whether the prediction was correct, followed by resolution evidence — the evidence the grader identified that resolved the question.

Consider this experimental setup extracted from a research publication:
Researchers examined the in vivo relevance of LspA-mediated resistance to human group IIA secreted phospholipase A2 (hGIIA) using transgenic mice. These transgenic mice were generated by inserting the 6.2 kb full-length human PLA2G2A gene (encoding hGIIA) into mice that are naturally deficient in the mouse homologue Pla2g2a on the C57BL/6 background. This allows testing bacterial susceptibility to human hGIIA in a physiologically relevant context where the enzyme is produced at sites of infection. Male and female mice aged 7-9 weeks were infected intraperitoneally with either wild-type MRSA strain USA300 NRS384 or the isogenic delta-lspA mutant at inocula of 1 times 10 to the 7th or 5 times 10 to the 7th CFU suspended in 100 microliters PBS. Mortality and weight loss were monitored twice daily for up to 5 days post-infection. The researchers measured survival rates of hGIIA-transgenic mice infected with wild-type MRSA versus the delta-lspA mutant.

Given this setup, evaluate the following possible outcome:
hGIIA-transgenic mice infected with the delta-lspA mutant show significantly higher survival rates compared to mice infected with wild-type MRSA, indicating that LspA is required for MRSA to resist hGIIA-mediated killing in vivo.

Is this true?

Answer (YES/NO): NO